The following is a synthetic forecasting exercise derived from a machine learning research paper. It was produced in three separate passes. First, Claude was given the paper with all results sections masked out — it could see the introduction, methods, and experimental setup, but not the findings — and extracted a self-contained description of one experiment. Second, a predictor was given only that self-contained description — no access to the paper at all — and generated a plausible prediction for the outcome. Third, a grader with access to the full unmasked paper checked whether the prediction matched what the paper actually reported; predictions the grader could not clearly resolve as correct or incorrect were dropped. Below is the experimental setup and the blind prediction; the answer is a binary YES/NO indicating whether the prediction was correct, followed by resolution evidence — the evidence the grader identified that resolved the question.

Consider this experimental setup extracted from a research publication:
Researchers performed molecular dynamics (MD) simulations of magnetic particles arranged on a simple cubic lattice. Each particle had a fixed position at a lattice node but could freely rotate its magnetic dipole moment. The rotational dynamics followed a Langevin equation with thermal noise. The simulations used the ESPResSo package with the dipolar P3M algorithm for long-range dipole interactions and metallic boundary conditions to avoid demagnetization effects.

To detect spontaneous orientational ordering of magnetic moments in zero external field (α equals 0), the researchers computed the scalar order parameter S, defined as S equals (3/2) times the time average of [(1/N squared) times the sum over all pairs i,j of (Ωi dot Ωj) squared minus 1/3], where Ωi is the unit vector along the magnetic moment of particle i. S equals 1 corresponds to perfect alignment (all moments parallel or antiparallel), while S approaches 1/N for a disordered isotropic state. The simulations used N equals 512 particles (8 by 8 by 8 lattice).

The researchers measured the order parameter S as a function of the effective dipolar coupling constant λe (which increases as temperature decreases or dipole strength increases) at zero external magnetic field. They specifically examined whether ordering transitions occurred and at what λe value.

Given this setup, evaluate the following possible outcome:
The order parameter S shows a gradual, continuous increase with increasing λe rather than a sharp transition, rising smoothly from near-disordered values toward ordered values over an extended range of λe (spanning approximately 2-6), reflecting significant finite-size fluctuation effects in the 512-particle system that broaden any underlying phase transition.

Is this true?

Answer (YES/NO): NO